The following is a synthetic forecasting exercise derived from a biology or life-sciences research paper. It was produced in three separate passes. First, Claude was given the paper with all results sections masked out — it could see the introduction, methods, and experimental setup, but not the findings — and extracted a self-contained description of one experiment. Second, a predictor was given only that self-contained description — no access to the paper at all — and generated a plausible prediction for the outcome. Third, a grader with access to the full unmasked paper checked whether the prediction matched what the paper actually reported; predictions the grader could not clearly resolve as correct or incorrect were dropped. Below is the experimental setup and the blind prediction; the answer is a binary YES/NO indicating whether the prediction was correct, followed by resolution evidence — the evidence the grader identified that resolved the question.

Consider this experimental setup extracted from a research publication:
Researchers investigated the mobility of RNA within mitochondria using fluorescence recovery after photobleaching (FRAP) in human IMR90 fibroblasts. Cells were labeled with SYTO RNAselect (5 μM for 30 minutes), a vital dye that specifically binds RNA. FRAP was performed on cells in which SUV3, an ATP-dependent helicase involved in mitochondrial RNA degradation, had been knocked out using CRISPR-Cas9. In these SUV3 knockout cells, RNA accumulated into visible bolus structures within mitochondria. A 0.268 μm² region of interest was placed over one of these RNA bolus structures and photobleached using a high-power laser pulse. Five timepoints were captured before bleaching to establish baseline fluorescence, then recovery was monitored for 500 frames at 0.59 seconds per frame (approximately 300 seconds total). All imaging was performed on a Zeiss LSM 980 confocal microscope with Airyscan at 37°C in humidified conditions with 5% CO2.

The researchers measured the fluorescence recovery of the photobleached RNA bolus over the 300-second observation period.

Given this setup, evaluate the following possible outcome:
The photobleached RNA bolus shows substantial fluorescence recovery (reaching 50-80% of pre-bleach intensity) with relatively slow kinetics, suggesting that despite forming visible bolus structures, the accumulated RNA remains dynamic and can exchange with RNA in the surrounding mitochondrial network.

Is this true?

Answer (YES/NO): NO